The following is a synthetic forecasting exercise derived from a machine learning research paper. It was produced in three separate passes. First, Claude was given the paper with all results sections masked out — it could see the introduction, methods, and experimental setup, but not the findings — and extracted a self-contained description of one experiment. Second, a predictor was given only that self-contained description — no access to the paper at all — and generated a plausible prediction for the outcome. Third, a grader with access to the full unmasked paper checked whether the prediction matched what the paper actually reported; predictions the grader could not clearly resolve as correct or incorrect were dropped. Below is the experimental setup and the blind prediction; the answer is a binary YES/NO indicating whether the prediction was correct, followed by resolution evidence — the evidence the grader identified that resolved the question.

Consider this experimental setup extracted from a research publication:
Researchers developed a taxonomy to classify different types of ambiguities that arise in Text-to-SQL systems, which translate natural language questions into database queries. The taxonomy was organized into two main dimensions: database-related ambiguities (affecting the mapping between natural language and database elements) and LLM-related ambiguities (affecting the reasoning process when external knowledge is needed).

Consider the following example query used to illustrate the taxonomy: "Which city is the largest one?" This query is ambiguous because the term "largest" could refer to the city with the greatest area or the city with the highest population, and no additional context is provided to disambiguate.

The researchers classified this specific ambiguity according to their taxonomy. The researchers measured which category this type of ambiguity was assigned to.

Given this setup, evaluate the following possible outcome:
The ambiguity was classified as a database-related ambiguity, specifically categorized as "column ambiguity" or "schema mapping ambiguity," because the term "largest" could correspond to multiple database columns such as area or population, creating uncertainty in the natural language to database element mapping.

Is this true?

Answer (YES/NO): NO